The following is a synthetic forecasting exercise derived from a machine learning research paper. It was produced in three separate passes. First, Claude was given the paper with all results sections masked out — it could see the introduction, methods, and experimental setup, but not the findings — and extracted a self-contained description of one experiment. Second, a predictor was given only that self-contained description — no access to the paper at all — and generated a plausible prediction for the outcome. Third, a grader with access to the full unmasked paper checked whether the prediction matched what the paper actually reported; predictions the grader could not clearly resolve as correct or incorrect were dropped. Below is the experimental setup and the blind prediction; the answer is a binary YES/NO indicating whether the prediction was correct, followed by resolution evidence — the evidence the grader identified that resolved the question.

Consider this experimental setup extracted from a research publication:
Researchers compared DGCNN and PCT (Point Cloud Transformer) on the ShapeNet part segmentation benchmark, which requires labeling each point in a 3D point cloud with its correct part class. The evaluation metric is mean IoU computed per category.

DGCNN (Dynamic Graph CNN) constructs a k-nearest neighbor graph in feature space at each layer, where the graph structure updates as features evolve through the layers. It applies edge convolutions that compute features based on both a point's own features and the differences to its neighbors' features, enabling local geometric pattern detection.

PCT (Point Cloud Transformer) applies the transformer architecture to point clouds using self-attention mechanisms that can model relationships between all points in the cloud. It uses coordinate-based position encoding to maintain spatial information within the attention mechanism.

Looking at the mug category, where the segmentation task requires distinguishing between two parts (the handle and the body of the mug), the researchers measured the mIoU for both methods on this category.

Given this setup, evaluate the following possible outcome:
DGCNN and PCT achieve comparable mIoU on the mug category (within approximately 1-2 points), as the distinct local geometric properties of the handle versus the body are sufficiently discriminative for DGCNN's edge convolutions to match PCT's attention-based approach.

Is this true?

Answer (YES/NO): YES